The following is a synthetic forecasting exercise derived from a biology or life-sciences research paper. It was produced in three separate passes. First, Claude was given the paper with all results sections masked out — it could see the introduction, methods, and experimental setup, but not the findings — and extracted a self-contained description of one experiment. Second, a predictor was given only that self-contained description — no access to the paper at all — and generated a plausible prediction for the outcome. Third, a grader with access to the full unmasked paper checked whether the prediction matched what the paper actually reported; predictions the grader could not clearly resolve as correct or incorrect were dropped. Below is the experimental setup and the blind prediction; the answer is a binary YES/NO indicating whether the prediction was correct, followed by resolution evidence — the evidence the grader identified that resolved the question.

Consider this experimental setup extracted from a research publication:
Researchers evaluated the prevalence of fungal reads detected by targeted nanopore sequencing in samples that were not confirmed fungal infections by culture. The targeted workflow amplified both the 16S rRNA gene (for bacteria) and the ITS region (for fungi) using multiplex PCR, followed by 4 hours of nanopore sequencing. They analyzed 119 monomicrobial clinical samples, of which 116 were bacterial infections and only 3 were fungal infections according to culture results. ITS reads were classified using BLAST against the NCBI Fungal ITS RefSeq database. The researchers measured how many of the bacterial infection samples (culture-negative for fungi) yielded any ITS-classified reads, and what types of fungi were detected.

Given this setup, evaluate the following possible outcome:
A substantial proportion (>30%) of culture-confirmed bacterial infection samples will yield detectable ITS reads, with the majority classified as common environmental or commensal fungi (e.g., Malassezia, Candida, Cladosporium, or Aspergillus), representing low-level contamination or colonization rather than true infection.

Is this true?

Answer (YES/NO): YES